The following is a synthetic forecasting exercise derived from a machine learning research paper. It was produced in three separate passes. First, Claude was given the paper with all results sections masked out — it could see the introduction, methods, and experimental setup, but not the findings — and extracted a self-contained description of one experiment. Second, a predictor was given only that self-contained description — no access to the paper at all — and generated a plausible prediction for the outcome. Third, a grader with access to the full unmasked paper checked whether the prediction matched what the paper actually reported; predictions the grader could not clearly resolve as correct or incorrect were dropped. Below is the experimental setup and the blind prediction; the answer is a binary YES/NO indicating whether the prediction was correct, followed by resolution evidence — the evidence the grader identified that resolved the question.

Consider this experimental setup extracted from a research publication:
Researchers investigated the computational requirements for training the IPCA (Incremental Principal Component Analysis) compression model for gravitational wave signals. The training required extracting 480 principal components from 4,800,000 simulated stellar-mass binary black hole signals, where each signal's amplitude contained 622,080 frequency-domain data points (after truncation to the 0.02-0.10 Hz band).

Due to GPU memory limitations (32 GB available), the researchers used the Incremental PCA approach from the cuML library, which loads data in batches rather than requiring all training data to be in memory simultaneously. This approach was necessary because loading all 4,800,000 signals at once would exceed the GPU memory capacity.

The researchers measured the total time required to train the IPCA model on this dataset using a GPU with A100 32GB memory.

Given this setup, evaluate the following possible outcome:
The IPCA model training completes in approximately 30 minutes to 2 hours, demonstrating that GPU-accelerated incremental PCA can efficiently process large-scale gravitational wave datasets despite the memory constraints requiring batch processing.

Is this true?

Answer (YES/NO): NO